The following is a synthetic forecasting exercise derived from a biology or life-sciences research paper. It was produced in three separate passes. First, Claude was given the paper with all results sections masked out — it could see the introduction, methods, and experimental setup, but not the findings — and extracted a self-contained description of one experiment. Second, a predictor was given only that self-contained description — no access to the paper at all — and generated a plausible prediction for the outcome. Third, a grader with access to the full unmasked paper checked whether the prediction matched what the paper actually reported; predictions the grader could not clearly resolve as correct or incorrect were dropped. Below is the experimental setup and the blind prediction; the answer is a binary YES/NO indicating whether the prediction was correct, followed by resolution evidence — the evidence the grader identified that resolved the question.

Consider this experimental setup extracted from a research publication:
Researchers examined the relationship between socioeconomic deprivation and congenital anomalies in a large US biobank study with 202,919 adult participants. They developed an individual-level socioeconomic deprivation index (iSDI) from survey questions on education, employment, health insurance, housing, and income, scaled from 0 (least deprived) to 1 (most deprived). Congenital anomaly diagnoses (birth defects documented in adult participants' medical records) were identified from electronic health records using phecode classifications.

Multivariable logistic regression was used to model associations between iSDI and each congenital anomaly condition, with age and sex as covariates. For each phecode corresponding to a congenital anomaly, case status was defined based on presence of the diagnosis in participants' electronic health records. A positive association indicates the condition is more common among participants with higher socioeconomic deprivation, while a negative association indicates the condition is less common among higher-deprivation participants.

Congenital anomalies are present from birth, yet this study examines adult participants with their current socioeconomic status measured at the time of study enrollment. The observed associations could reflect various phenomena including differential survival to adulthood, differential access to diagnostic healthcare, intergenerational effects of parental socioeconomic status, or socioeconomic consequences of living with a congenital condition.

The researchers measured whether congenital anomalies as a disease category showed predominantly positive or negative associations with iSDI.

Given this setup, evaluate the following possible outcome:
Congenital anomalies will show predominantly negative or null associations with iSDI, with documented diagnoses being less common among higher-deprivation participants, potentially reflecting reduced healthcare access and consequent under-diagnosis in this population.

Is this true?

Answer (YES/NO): YES